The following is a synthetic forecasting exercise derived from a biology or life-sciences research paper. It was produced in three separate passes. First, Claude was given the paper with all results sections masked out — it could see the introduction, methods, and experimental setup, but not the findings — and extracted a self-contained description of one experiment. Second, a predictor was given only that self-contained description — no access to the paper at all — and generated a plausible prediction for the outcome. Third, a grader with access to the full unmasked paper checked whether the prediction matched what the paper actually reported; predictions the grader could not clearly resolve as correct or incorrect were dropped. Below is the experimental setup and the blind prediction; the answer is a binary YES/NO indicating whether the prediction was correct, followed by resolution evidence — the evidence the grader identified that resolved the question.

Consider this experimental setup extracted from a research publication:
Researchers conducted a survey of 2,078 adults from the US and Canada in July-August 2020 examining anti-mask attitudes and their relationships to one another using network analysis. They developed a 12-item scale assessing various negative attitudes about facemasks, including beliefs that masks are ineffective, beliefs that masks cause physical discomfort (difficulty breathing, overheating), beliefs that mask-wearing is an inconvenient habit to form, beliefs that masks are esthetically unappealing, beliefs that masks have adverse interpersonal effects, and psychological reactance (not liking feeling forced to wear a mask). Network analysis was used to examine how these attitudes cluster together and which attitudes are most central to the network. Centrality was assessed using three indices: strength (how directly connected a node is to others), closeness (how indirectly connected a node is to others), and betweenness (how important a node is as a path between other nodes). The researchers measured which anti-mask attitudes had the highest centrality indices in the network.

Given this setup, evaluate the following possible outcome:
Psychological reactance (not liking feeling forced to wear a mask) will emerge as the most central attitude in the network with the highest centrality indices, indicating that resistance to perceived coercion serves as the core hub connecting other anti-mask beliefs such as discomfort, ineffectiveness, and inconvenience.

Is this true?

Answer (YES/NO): NO